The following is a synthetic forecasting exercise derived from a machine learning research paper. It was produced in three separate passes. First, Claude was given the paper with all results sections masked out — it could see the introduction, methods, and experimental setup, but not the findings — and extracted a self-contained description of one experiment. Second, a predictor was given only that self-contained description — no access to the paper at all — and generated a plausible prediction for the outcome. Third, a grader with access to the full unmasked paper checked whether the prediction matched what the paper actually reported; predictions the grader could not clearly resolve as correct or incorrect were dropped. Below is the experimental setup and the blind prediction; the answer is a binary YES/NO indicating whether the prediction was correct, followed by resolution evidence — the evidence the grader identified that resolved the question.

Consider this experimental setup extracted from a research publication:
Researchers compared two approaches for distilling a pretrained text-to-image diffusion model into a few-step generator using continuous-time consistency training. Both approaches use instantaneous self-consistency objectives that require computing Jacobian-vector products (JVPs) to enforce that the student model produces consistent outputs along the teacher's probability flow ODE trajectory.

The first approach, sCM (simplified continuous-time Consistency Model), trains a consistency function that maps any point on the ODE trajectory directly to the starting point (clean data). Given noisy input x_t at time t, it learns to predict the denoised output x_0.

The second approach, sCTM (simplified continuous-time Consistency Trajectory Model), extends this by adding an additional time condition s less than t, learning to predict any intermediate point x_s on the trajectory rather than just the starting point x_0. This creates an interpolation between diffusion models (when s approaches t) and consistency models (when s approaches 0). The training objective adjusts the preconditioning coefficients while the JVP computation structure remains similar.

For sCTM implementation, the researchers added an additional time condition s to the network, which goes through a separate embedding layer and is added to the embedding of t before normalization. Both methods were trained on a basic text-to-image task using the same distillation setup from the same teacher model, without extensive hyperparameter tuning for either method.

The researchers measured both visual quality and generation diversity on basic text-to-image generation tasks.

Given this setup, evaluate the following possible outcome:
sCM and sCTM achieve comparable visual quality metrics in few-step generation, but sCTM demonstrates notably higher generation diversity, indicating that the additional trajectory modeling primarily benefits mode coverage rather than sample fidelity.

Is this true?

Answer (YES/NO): NO